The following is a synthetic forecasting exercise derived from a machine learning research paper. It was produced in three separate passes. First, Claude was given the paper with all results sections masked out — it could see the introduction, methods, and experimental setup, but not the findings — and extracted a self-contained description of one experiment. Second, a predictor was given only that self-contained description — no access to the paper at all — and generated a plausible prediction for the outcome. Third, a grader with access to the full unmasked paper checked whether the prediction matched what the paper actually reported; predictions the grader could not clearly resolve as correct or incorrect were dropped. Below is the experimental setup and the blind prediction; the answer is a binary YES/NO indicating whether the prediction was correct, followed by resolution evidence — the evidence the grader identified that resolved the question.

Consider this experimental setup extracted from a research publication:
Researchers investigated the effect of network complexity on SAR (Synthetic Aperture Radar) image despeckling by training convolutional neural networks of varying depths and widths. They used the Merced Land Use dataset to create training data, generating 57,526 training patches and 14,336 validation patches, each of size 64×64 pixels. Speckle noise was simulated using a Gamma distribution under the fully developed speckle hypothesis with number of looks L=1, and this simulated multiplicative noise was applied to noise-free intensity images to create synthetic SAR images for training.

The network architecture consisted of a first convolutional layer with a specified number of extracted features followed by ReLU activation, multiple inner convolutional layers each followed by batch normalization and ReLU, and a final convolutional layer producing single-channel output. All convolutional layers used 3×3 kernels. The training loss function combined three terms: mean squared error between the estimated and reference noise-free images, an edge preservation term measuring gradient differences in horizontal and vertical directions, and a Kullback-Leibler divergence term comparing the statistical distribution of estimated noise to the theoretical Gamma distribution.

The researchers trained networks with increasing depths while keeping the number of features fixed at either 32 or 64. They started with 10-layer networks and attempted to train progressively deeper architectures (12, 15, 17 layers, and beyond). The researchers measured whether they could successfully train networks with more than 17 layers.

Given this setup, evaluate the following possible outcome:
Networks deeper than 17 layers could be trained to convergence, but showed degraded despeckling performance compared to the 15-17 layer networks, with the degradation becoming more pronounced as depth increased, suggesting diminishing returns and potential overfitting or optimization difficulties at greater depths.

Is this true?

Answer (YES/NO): NO